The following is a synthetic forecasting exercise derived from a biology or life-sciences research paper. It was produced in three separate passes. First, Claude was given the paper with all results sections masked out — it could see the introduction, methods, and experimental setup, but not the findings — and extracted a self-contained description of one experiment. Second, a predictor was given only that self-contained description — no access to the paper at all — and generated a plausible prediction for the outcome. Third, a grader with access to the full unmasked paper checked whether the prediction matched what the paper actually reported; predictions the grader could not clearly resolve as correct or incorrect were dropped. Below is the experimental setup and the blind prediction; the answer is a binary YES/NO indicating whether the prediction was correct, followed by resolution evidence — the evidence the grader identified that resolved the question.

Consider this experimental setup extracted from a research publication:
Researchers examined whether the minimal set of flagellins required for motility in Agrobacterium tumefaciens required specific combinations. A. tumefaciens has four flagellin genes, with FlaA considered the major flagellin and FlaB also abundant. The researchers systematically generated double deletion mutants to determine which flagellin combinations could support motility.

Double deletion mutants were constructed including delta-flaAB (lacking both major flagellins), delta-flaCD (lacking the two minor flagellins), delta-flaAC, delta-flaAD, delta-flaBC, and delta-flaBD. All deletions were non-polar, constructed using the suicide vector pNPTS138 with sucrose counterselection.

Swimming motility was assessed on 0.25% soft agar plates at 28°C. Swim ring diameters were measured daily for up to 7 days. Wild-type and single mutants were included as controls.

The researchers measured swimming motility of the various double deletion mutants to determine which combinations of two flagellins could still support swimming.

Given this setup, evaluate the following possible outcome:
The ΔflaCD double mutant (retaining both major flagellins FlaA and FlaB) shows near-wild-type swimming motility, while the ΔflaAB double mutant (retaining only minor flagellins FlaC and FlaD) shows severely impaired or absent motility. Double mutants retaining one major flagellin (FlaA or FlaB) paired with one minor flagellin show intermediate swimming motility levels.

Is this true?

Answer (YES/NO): NO